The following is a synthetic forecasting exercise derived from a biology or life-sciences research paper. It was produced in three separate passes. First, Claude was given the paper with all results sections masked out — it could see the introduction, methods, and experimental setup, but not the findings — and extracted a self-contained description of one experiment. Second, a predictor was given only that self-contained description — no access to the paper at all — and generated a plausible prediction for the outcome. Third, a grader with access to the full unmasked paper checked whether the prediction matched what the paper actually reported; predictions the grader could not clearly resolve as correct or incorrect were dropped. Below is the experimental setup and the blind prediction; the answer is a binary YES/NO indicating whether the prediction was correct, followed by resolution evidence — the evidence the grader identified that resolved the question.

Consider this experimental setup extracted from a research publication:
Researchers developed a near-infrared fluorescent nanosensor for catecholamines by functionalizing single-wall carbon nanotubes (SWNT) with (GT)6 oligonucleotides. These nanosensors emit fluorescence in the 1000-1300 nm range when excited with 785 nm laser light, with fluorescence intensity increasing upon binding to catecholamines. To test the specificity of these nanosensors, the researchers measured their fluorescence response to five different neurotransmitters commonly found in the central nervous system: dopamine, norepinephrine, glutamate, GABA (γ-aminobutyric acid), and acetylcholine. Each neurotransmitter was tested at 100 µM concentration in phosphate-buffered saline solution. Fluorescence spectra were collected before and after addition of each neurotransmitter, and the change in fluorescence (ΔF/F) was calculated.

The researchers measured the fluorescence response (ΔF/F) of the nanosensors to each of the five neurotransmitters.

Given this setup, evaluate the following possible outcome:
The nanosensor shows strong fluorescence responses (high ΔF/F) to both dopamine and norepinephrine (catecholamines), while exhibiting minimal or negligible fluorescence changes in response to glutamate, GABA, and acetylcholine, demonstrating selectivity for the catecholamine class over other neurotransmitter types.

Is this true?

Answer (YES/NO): YES